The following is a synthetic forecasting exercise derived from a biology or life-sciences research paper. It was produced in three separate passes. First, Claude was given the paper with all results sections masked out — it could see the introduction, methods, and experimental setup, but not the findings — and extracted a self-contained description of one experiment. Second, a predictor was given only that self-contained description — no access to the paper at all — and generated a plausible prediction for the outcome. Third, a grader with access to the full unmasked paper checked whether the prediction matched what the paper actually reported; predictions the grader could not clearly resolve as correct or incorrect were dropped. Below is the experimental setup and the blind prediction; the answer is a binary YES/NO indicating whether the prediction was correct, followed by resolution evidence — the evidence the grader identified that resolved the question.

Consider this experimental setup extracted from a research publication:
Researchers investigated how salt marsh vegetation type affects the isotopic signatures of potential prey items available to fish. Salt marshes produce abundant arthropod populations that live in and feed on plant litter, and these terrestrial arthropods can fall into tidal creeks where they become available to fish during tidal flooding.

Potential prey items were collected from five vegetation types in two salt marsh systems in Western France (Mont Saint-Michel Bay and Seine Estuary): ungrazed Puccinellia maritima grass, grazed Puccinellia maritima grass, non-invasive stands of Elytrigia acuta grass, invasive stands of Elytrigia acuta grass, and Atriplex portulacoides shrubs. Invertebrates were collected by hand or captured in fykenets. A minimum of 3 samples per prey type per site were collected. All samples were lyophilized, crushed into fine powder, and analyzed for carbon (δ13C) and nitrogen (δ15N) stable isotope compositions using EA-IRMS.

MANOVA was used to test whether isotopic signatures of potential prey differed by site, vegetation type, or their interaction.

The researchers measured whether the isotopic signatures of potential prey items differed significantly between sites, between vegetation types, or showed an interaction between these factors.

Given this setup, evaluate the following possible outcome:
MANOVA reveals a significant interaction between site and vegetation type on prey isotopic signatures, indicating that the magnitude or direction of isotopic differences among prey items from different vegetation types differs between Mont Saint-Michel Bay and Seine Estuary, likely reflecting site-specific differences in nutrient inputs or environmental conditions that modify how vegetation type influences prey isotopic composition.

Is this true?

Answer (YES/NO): NO